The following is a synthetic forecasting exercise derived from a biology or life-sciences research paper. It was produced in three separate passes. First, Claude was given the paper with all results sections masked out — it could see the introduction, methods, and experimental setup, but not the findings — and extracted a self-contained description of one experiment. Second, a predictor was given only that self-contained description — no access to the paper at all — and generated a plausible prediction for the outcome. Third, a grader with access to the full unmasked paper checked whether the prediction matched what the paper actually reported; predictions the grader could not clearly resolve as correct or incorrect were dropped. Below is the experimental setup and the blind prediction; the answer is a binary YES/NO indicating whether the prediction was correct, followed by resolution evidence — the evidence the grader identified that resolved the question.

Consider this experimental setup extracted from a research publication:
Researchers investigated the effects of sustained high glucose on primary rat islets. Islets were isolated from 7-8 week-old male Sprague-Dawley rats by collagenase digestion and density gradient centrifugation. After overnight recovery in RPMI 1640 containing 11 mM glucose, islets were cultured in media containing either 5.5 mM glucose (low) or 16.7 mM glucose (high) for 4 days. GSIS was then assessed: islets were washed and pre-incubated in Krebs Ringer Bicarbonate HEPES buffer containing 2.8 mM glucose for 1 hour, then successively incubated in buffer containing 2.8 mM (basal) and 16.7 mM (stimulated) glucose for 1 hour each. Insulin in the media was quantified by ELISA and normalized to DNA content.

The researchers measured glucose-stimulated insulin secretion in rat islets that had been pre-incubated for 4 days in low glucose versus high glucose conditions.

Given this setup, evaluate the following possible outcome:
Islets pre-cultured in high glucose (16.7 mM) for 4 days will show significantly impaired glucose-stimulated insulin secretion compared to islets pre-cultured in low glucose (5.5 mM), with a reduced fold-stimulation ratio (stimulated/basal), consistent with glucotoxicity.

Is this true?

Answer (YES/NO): YES